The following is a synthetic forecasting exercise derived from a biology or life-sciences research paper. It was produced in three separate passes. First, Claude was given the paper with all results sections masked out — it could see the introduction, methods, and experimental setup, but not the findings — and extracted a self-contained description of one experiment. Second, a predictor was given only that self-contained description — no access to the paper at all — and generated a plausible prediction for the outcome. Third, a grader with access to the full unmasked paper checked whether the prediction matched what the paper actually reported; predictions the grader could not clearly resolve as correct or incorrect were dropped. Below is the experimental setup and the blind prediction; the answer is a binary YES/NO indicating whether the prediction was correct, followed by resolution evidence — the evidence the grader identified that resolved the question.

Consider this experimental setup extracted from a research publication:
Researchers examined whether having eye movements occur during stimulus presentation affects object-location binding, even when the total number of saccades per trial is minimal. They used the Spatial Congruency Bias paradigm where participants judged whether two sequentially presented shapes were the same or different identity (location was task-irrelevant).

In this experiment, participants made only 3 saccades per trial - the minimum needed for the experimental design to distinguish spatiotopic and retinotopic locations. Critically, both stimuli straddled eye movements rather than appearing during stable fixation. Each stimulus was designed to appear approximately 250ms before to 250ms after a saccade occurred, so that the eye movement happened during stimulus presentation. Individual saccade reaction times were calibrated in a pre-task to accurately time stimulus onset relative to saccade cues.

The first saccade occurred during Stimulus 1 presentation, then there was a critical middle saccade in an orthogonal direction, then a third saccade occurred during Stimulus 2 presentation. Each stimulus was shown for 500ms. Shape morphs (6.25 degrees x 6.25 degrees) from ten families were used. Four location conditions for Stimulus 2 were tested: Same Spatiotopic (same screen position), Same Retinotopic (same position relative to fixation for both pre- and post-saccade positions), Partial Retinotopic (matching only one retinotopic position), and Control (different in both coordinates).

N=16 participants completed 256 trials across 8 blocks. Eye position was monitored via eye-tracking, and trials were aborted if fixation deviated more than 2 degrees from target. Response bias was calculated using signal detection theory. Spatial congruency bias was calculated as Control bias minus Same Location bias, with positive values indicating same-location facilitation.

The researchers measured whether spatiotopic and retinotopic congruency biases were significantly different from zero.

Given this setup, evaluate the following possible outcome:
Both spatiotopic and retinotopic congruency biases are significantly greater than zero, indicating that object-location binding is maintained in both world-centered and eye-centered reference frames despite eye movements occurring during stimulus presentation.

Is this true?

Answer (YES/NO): NO